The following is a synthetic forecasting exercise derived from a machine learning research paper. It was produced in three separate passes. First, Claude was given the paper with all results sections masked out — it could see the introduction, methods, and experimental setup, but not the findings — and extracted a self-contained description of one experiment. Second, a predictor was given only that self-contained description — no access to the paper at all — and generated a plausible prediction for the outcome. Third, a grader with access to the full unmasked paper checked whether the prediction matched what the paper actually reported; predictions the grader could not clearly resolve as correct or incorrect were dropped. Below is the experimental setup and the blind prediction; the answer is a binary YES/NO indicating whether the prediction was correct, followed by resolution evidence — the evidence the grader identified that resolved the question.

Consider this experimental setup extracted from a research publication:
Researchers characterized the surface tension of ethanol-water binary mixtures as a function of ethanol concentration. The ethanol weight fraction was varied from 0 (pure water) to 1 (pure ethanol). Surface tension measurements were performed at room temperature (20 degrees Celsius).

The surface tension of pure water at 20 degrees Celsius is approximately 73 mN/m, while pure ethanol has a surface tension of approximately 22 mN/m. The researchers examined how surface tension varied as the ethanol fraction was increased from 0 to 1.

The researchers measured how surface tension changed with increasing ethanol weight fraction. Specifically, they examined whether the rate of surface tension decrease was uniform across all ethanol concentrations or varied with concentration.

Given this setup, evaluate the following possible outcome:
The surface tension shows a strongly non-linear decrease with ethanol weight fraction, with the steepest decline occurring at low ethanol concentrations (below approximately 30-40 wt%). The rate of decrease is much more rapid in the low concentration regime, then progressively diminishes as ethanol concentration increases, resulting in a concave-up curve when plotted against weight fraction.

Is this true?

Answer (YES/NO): YES